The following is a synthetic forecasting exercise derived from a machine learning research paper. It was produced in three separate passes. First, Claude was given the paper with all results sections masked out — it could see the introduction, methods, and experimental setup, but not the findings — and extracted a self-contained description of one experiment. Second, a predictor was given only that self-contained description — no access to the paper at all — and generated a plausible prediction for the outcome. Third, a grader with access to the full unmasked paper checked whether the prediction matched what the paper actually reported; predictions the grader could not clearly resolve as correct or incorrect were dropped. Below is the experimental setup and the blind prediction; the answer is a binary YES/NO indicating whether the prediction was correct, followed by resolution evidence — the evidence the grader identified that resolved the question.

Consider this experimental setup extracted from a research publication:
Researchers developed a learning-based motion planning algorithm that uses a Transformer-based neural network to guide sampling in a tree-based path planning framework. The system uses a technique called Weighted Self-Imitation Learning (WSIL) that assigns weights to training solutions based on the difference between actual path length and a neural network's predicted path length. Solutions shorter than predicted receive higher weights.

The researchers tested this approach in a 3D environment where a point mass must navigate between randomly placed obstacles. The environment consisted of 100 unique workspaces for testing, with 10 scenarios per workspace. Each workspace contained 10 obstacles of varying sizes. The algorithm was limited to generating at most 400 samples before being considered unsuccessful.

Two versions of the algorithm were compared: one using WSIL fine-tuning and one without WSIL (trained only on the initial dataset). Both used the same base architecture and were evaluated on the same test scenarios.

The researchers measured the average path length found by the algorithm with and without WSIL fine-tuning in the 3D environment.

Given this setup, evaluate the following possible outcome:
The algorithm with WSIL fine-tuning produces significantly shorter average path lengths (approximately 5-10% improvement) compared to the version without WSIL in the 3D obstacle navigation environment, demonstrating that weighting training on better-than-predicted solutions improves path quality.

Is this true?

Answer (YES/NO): NO